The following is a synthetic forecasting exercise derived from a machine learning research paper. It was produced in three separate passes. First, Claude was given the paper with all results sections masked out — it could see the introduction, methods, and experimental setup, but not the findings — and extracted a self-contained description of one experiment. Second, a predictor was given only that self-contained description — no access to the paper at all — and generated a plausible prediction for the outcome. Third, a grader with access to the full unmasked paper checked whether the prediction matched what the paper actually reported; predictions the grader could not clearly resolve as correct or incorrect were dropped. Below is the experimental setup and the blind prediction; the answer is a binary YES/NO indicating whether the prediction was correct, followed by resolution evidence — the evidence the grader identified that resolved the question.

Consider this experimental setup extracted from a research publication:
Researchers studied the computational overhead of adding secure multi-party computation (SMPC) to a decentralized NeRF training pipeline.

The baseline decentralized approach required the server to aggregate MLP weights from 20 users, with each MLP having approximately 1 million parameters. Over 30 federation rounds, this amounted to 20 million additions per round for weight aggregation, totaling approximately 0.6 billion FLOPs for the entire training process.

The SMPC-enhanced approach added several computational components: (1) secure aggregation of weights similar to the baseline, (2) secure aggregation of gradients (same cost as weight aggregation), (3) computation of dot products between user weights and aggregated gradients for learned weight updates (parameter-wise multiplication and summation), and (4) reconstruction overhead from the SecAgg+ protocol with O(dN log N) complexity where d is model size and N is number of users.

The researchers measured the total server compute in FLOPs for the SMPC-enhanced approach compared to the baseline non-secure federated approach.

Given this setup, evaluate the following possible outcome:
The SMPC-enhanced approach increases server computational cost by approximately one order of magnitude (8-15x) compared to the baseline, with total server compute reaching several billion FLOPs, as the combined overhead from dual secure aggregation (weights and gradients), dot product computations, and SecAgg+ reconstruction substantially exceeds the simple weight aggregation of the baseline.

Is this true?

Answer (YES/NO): YES